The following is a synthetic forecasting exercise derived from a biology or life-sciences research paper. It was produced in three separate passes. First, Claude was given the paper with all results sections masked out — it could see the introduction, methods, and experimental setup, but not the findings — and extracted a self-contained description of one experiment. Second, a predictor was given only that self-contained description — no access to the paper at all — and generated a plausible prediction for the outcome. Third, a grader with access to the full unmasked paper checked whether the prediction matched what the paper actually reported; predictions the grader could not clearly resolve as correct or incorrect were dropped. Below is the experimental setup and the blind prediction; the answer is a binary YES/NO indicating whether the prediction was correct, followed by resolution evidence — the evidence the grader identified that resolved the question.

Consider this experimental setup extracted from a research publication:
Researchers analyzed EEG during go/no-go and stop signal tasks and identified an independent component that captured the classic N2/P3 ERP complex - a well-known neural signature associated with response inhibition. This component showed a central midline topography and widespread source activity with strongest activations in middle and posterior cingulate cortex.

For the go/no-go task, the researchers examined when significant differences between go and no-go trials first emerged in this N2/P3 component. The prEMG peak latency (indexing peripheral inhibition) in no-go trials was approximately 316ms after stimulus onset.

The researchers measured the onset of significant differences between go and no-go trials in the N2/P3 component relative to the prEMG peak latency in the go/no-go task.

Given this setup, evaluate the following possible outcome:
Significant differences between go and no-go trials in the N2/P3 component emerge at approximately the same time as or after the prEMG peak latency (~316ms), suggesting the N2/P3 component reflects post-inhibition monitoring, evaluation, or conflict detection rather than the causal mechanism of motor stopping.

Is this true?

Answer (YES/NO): NO